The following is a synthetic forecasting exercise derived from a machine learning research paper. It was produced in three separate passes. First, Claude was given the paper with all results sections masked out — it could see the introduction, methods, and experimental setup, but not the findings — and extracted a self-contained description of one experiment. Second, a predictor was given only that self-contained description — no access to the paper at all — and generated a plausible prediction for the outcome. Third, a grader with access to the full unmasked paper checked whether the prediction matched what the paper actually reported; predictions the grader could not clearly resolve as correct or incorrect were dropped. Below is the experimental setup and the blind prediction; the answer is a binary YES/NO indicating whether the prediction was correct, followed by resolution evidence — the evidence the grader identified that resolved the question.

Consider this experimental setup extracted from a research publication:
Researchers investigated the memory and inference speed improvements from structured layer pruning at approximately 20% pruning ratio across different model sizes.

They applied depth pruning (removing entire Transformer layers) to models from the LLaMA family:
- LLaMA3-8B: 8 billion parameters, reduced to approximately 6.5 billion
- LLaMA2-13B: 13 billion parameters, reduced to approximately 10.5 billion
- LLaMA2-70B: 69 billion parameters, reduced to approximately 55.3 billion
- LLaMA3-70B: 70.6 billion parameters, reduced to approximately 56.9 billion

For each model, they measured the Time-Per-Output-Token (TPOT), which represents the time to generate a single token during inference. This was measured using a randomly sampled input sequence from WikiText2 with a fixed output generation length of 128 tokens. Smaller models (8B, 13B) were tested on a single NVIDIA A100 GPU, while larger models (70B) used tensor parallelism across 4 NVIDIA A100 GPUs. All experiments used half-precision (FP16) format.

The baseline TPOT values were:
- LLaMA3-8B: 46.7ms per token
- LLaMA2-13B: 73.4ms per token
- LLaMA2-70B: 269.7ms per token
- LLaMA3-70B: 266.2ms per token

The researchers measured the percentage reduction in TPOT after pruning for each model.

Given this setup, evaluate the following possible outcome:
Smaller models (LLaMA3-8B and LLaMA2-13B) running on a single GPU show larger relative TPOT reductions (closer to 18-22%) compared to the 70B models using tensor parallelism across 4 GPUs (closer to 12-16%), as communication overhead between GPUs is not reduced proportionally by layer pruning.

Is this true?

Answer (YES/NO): NO